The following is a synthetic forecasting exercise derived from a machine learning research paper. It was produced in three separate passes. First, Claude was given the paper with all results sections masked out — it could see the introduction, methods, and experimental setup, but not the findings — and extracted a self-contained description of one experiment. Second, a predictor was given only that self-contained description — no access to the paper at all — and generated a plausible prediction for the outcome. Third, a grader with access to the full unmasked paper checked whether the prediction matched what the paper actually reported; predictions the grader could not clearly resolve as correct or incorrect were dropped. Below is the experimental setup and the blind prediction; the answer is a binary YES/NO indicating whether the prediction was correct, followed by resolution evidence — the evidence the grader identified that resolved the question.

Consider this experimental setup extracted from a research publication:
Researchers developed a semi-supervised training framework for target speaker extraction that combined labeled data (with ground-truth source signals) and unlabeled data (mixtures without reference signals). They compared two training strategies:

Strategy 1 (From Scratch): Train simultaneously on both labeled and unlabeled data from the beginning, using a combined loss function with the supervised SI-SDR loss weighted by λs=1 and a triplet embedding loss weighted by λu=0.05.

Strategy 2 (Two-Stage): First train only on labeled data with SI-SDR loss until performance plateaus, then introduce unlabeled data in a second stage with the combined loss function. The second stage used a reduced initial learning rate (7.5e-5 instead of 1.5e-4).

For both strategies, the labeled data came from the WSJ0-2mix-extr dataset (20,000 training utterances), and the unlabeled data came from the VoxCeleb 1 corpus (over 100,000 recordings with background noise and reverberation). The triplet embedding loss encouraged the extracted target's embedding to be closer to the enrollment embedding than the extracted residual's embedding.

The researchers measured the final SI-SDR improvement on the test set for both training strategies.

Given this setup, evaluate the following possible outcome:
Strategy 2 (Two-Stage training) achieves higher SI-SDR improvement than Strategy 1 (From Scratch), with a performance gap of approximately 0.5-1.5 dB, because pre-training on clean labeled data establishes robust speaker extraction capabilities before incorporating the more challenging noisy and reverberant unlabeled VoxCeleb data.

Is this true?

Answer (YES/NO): YES